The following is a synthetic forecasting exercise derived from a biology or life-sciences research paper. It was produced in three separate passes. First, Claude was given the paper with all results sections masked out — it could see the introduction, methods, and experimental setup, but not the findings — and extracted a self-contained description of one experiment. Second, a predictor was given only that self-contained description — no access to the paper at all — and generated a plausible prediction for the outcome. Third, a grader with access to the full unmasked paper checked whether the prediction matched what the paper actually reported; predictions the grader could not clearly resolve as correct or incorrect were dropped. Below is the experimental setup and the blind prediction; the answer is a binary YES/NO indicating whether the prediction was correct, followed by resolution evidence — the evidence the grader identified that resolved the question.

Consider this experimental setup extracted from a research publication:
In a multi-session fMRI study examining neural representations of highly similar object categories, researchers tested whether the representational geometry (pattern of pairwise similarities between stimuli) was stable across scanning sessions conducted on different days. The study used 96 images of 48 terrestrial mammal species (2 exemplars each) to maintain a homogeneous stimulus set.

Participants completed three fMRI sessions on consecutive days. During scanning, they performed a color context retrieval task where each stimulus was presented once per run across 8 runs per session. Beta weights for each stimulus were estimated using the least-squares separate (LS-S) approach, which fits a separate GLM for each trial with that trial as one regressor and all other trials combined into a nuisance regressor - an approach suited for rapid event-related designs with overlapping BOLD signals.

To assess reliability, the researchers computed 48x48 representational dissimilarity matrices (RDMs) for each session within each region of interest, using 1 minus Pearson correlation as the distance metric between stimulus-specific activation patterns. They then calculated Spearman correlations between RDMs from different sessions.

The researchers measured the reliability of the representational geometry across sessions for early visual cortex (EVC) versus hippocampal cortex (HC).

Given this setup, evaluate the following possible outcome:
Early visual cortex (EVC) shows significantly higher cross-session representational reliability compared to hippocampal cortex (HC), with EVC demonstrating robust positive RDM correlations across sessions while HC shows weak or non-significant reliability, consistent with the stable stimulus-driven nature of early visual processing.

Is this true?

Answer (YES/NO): NO